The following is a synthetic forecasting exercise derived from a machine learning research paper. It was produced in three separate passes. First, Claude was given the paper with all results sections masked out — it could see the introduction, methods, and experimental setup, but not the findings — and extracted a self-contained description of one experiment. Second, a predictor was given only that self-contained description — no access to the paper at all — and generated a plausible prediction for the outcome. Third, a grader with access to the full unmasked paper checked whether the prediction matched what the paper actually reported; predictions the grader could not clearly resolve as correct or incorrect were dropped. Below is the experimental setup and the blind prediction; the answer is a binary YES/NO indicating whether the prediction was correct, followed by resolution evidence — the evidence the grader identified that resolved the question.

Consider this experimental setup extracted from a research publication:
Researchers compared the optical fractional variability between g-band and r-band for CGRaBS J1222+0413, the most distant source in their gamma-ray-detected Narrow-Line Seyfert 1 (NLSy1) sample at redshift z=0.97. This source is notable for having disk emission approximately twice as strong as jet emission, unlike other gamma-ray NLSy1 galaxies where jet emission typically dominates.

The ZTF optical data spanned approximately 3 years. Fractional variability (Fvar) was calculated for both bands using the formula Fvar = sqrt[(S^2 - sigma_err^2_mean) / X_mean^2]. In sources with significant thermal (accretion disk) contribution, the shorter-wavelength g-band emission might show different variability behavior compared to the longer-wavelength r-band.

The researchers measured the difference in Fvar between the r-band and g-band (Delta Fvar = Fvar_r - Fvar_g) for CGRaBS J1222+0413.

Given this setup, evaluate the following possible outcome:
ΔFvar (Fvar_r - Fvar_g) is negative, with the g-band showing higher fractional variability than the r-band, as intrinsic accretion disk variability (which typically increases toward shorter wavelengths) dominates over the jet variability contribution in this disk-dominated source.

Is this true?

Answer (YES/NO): NO